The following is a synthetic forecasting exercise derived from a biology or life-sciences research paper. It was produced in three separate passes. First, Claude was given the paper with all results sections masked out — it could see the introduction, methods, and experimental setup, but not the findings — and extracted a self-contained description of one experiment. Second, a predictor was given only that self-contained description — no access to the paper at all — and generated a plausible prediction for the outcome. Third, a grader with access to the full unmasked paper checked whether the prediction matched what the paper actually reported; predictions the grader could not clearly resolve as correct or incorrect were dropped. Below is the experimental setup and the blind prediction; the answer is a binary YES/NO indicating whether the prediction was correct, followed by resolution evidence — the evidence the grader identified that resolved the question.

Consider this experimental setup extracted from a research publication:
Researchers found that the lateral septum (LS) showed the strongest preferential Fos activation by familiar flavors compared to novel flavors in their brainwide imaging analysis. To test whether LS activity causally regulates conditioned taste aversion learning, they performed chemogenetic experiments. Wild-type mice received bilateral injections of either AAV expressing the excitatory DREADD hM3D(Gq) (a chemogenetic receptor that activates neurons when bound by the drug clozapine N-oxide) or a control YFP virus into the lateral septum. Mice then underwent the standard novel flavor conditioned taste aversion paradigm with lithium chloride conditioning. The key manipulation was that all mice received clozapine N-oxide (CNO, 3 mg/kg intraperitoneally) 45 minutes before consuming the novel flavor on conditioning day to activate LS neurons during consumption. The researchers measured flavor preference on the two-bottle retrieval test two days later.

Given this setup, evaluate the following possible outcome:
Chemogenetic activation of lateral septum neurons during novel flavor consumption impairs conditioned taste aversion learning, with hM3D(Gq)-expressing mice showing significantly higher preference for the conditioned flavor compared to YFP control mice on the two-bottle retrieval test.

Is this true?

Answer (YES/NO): YES